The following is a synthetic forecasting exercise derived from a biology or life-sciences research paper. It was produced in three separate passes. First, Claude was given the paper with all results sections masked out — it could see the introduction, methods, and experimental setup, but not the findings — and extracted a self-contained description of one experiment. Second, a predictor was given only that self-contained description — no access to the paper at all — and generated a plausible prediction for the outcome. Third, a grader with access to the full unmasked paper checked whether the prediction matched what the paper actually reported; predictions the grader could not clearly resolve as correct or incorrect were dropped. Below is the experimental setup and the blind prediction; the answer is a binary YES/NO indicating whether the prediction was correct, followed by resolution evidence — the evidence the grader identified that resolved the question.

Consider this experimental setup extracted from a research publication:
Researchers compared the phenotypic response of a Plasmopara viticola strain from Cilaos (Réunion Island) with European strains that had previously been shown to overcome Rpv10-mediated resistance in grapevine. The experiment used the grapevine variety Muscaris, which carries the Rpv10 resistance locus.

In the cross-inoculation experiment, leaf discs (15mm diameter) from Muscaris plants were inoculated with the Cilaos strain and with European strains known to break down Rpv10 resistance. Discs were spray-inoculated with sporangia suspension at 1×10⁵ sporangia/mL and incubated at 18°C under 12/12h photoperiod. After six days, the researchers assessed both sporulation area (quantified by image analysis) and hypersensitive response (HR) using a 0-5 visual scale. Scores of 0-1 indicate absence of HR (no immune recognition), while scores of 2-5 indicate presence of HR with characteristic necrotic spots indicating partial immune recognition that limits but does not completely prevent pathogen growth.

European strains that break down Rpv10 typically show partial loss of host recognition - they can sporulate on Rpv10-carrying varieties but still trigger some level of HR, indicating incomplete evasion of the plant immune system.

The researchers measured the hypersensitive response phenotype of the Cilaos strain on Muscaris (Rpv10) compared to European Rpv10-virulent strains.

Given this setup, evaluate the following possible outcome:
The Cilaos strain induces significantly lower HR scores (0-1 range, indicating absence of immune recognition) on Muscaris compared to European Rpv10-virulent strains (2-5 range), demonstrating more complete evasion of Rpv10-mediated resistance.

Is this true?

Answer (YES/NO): YES